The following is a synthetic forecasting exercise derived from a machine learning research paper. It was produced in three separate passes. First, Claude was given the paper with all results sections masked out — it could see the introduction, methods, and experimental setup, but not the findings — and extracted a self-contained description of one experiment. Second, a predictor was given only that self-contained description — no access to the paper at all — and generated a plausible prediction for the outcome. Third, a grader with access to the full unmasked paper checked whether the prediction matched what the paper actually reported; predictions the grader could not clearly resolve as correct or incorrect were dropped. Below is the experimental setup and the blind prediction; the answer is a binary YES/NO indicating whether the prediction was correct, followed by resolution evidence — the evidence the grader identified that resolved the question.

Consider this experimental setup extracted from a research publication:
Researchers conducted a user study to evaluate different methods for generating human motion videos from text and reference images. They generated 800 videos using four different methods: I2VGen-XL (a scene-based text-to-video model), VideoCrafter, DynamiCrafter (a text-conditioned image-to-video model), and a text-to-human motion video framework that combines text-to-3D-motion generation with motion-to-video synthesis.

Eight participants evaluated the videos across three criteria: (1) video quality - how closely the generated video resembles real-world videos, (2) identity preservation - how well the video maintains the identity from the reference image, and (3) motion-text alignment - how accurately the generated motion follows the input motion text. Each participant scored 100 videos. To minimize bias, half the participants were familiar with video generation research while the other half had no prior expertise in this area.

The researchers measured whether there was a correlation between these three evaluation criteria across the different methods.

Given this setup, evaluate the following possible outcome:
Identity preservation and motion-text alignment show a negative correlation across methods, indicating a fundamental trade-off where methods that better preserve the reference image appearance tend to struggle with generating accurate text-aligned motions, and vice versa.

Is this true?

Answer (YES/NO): NO